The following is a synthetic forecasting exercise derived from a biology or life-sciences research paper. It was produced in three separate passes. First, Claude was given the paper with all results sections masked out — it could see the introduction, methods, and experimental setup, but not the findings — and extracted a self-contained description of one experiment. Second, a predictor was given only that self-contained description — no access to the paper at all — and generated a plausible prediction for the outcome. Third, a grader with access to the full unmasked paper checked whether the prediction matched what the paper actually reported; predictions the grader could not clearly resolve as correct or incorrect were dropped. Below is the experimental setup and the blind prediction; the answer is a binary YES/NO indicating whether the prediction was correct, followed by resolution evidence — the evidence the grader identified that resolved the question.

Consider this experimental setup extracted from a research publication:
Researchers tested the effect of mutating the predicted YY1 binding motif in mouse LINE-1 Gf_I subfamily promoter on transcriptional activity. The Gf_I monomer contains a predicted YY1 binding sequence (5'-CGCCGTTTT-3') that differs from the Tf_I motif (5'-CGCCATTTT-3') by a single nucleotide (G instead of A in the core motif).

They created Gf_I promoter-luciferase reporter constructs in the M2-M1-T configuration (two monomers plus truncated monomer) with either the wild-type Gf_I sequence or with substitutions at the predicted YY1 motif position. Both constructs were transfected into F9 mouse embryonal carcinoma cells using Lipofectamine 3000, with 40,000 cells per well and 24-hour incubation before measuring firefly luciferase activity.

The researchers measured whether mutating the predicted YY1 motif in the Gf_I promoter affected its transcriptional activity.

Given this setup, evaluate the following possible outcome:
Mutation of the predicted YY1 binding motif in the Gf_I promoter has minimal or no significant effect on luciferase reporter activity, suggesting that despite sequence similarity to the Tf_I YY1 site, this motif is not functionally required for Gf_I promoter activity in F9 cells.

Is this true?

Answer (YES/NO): YES